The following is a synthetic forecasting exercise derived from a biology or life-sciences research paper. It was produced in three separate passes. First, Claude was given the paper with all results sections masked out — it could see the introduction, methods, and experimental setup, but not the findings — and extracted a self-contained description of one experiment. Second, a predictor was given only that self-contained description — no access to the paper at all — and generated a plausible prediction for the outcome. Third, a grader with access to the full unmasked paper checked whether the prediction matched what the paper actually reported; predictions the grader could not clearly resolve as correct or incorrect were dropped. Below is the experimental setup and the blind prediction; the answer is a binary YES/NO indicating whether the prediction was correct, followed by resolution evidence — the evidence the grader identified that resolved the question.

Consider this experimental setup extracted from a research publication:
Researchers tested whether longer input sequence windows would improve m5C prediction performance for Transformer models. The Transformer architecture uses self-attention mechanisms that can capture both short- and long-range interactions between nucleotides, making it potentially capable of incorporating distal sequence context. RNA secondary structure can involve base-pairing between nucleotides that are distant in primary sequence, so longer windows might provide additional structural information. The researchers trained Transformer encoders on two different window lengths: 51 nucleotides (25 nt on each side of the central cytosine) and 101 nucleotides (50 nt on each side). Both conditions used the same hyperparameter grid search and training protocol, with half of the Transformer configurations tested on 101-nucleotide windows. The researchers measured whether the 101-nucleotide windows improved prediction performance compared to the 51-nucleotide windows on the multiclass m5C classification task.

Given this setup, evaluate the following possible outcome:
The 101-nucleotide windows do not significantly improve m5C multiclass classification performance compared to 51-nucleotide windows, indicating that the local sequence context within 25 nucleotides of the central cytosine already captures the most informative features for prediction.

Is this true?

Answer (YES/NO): YES